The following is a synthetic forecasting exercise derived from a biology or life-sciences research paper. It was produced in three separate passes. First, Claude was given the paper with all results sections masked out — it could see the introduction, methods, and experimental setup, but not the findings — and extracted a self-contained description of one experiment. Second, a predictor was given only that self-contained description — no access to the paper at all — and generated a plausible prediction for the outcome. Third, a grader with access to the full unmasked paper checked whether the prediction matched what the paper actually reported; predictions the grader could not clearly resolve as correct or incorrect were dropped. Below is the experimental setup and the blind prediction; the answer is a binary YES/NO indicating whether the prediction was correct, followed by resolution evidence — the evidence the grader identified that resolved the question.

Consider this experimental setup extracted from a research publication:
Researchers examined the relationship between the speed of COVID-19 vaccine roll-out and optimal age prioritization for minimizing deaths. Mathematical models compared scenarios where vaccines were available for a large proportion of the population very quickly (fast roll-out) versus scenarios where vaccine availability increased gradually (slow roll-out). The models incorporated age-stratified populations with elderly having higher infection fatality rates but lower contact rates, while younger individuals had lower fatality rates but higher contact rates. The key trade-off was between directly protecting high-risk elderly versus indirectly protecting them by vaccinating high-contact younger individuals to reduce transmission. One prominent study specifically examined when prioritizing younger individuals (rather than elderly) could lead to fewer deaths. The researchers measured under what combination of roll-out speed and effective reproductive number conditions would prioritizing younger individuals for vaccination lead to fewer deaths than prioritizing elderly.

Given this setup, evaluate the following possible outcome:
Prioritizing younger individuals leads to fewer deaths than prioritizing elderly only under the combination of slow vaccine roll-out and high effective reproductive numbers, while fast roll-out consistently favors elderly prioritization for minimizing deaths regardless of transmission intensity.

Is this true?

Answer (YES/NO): NO